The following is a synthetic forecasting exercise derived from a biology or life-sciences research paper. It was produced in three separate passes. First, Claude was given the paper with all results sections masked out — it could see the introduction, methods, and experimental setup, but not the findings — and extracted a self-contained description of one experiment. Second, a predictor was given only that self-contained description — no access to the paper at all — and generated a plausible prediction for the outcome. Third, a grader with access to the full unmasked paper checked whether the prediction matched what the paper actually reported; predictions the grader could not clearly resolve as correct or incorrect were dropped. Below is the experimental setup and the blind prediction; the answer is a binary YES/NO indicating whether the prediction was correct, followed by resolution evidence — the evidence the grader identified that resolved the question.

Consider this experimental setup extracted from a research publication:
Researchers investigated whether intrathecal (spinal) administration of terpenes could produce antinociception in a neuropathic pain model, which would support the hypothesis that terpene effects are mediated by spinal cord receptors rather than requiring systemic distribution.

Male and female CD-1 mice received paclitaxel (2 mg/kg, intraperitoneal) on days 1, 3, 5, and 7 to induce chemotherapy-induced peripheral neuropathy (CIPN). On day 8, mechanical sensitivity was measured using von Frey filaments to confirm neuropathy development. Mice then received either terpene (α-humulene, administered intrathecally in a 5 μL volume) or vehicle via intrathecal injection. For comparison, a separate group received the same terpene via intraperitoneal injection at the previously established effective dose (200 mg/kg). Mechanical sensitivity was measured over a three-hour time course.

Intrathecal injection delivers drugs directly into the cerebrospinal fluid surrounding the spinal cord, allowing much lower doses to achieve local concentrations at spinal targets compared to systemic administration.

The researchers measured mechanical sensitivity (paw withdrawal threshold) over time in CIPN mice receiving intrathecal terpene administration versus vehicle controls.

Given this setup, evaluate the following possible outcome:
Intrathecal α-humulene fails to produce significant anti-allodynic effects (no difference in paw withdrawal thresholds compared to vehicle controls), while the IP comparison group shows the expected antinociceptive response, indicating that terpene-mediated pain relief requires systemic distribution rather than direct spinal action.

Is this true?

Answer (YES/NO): NO